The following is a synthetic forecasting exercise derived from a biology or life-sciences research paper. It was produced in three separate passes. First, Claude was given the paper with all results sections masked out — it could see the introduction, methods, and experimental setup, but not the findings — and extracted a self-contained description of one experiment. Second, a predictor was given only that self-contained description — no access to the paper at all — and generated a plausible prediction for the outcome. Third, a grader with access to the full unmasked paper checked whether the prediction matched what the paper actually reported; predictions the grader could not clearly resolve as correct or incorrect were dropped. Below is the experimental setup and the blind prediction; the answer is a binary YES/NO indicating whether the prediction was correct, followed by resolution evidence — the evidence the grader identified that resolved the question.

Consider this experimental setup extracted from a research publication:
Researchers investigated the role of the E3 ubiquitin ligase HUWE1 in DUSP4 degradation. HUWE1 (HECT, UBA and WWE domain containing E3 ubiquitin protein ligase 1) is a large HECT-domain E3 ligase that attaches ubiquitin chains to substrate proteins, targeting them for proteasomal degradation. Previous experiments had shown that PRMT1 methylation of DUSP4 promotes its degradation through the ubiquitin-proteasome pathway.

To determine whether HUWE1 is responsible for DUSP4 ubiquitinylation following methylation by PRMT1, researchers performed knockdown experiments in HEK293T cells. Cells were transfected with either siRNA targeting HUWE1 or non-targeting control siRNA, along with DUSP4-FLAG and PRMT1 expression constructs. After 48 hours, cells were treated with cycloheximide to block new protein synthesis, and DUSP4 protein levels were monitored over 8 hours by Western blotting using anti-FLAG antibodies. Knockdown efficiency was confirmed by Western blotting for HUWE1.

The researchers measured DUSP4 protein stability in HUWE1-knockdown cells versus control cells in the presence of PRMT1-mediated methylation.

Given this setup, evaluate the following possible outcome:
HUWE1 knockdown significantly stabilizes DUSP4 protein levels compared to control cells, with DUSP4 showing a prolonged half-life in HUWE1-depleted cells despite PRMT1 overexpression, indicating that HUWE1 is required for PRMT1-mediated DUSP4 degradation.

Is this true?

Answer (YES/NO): YES